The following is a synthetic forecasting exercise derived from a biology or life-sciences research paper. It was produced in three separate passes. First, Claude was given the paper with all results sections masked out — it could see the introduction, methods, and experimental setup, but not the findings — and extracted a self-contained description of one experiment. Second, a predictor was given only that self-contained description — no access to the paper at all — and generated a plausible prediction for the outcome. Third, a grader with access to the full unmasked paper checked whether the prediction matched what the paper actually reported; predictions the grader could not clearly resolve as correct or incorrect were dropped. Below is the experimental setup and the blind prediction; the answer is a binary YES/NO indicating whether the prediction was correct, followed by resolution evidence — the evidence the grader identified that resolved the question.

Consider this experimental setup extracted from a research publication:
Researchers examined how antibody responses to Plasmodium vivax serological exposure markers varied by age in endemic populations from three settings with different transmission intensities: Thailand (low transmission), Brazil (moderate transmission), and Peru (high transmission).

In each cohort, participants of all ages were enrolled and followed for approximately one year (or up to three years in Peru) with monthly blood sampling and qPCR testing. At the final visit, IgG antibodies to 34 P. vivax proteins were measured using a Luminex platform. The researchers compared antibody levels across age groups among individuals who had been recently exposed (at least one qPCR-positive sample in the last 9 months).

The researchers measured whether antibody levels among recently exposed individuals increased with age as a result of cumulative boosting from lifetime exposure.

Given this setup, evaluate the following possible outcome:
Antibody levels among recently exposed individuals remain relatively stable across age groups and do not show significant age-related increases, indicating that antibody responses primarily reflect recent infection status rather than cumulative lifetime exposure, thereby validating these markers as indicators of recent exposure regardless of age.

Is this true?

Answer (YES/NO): NO